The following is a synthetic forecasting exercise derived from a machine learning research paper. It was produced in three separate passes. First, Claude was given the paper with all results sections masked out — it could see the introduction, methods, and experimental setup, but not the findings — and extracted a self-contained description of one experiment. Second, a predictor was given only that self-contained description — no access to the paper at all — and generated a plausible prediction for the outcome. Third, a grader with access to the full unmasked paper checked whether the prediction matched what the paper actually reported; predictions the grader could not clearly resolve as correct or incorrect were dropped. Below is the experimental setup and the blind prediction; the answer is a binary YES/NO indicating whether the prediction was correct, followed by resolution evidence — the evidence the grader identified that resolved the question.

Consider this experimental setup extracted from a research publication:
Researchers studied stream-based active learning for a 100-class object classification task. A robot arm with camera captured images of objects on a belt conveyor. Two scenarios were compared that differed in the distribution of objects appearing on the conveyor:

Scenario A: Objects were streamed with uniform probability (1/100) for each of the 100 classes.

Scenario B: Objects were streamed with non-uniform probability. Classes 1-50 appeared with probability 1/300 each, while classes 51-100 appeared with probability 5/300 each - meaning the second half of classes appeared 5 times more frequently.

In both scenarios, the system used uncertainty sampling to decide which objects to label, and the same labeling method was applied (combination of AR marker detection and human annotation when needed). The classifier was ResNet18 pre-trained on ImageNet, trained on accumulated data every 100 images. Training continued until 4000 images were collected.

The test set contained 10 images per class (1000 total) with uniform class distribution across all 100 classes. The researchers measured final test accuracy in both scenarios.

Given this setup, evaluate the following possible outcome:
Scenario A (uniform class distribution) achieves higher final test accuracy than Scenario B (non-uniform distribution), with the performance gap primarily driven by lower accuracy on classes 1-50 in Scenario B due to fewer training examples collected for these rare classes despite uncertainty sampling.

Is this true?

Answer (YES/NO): NO